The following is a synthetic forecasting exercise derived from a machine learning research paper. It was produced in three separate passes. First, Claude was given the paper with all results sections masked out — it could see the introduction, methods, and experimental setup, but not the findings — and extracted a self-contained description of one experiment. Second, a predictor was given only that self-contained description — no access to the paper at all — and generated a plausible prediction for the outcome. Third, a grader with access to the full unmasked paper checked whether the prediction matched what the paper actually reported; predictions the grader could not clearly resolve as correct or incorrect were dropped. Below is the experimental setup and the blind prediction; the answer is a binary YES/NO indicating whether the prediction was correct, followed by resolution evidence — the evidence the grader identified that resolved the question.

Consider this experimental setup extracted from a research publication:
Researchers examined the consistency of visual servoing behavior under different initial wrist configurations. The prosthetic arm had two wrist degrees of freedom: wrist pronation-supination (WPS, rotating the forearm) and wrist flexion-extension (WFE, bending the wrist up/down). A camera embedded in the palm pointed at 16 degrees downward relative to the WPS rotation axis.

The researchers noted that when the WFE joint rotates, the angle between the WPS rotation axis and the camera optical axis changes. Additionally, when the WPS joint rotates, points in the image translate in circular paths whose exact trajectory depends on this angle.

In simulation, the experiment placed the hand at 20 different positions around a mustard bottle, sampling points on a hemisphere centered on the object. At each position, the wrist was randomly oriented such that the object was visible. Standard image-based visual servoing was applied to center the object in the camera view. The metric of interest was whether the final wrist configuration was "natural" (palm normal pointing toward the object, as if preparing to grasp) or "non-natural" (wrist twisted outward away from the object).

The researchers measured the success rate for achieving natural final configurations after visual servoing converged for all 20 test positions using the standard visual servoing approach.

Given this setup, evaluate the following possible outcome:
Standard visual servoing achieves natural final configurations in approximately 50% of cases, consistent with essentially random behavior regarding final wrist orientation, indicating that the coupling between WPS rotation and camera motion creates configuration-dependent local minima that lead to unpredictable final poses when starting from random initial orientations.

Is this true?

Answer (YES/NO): NO